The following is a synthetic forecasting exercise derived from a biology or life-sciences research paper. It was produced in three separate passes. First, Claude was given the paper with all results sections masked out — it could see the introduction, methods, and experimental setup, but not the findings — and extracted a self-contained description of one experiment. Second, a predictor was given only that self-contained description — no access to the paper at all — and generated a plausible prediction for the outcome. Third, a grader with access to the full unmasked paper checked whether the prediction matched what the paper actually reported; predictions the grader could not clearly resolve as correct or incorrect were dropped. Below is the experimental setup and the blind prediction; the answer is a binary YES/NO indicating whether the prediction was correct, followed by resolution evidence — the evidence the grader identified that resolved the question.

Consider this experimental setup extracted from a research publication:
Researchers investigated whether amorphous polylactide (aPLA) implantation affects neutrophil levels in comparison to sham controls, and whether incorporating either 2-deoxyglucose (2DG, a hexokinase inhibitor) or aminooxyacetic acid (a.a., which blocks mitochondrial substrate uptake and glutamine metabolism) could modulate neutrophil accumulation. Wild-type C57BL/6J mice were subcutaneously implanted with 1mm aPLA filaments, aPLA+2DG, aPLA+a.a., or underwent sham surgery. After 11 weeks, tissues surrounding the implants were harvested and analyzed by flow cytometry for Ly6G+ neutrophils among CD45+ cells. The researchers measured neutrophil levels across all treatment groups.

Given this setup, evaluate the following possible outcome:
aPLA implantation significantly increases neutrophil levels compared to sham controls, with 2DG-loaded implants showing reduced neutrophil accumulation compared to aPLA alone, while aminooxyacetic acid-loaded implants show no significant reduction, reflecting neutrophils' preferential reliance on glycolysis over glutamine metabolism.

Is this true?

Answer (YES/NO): NO